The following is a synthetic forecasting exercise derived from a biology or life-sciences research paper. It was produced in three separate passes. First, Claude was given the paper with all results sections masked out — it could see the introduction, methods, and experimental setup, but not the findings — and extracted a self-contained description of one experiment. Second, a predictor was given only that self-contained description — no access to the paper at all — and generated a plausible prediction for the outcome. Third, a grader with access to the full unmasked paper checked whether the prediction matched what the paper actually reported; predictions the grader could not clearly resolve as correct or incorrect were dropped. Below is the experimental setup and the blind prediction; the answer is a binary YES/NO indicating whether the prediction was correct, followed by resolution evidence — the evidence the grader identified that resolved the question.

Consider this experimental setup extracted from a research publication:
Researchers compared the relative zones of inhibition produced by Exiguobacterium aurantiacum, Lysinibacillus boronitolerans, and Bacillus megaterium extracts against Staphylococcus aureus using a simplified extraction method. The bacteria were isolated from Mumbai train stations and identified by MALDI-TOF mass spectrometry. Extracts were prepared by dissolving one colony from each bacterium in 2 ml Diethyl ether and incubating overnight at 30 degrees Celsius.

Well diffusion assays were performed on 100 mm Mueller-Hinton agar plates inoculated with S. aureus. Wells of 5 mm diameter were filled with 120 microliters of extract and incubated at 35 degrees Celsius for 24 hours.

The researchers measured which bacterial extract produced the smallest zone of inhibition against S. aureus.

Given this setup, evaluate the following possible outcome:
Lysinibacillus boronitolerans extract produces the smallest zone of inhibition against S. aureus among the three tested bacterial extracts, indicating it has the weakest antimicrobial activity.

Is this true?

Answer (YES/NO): NO